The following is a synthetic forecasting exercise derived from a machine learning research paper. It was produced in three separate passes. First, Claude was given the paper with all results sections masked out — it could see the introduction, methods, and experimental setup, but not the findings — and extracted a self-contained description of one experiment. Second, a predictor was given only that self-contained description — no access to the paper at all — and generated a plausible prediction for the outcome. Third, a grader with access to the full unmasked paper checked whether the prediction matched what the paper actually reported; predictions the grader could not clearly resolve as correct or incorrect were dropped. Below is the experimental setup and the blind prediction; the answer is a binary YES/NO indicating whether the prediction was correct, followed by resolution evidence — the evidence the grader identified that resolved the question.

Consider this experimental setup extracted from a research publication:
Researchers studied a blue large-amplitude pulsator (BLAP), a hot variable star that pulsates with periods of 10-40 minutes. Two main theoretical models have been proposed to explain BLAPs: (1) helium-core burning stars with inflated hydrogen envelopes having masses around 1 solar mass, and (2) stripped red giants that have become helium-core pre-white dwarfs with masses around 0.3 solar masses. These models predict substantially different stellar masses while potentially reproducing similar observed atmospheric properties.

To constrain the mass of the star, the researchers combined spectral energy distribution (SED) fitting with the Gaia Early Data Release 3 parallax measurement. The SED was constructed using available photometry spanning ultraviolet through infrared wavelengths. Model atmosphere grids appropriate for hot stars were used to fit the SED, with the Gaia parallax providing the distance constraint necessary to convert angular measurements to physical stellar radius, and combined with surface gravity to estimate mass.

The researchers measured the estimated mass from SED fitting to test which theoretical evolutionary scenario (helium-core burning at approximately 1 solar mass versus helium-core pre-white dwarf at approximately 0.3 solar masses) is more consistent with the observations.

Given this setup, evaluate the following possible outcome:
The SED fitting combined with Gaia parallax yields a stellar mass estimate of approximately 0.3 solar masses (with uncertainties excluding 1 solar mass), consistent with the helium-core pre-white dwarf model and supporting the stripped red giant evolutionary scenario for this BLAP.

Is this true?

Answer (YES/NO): YES